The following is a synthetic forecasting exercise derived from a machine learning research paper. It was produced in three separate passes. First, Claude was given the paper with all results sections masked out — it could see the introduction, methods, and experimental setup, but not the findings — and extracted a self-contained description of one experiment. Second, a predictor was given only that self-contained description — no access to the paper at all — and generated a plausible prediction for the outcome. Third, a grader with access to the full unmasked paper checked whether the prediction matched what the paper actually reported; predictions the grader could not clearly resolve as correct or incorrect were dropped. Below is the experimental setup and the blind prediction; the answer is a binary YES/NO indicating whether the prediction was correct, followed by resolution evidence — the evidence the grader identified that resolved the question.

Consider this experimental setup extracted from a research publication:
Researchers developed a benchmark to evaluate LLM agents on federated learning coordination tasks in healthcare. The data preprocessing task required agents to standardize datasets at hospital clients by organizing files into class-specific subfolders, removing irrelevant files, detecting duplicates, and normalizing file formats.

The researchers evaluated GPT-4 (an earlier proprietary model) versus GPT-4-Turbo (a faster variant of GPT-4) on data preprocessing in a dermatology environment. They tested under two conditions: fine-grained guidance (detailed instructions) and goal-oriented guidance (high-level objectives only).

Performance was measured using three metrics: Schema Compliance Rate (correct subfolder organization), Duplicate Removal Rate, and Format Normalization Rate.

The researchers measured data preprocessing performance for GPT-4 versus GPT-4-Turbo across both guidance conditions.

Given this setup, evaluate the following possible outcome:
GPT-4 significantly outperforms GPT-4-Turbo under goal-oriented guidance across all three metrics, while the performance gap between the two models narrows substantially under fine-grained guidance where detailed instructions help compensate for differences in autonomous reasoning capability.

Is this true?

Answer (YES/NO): NO